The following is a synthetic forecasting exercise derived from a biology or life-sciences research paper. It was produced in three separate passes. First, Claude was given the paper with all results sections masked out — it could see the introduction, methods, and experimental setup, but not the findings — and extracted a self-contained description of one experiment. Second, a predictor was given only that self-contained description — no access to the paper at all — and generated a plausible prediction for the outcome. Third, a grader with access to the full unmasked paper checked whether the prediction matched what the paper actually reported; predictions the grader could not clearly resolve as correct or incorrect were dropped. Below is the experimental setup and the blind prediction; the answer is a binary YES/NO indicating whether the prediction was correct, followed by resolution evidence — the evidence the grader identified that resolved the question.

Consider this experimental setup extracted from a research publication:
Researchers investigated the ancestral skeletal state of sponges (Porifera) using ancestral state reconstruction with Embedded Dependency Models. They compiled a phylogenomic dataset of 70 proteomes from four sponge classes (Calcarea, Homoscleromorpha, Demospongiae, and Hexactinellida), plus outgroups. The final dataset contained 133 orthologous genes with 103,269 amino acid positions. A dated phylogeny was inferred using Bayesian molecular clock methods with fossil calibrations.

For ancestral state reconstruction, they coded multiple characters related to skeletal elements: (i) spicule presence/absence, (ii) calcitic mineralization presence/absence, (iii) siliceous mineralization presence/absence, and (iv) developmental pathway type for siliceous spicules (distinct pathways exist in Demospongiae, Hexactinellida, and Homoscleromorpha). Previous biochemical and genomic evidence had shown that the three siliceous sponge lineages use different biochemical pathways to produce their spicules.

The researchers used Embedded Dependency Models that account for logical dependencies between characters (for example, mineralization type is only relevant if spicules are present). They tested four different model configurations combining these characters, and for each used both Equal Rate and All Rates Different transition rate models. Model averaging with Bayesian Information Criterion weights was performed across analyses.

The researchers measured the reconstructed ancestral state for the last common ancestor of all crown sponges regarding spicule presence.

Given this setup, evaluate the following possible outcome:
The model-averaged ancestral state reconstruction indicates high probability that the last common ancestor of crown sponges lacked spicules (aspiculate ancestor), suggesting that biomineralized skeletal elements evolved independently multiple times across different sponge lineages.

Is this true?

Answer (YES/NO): YES